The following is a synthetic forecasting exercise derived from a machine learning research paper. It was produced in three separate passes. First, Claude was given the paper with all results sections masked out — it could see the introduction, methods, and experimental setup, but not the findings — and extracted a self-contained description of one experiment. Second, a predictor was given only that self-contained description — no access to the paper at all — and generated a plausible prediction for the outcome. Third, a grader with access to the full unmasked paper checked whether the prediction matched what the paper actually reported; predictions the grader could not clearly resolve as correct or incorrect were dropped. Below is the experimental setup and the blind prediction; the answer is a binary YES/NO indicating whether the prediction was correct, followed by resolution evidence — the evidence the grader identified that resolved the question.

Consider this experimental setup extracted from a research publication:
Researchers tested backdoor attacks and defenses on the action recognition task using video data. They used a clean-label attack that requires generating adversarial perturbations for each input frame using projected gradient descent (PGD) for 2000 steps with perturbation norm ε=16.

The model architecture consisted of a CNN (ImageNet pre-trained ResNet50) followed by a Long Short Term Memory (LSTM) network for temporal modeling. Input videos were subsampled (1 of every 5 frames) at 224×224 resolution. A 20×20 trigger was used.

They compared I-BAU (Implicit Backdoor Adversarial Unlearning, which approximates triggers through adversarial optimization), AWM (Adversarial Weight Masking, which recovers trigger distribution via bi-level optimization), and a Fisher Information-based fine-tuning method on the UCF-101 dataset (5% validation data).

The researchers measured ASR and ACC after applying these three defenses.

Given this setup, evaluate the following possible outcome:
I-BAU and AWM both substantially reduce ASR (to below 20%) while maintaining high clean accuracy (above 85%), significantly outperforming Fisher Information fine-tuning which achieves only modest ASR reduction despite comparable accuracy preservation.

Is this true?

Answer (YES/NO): NO